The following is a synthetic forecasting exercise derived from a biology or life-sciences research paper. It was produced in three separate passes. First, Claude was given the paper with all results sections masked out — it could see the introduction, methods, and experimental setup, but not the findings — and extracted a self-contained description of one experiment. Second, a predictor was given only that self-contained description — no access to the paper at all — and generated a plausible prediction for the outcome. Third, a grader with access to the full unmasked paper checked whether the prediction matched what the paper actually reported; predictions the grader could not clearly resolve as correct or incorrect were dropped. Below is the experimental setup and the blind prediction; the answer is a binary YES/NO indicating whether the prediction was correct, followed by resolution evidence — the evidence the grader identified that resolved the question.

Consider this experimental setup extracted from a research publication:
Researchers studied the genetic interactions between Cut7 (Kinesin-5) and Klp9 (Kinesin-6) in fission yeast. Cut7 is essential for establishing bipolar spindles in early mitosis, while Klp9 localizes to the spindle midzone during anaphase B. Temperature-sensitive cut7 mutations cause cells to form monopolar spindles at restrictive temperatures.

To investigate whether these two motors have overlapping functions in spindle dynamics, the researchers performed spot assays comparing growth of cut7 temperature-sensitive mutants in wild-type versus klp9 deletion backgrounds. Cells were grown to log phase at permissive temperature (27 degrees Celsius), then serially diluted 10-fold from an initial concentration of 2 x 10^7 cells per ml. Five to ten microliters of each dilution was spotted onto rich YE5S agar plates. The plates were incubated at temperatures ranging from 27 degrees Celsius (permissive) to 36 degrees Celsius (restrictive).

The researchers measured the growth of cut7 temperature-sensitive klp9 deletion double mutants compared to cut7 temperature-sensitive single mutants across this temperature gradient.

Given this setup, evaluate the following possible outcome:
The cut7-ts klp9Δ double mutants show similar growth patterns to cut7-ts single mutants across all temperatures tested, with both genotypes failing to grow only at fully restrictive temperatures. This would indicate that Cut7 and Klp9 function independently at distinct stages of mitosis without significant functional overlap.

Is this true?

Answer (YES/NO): NO